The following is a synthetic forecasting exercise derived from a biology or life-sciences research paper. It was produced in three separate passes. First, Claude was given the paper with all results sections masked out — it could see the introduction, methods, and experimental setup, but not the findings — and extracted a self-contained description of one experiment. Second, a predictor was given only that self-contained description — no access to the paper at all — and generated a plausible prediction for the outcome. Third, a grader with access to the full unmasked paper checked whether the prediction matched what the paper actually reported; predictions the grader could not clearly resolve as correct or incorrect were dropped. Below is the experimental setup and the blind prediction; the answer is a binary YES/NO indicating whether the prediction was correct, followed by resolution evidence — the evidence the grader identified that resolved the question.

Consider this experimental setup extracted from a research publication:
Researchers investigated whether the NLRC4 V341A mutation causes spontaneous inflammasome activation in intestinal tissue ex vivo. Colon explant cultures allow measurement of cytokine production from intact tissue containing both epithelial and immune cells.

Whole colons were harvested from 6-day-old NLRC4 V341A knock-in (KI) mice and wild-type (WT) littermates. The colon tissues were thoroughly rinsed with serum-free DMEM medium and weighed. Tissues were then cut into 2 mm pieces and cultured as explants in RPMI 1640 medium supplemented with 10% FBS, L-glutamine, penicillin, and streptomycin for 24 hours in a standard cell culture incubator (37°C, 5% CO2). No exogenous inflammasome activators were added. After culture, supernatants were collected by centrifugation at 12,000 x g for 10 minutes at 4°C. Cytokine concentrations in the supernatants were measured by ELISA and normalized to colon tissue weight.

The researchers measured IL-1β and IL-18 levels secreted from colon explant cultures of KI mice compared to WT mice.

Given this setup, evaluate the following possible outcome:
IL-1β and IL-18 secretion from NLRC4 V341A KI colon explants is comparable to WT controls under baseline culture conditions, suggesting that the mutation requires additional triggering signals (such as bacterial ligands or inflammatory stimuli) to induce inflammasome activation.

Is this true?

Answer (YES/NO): NO